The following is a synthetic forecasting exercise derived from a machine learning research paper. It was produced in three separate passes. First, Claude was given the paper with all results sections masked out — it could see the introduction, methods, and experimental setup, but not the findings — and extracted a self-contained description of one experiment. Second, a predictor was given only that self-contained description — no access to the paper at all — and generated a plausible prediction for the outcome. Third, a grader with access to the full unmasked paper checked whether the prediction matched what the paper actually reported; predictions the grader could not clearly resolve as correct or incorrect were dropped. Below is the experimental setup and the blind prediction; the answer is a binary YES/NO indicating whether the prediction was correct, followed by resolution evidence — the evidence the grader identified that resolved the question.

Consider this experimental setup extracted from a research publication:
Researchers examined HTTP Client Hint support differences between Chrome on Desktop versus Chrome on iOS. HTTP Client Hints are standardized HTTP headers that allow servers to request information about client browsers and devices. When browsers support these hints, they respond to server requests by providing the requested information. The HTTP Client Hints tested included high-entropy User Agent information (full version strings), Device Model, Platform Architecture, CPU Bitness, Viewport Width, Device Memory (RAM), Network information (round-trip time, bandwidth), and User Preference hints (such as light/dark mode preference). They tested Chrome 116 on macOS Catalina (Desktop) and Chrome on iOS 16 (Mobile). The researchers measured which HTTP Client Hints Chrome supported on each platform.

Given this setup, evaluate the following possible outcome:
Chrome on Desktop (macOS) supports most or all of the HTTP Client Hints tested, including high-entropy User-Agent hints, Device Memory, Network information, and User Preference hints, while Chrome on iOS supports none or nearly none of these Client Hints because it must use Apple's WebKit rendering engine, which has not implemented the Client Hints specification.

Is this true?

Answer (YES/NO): YES